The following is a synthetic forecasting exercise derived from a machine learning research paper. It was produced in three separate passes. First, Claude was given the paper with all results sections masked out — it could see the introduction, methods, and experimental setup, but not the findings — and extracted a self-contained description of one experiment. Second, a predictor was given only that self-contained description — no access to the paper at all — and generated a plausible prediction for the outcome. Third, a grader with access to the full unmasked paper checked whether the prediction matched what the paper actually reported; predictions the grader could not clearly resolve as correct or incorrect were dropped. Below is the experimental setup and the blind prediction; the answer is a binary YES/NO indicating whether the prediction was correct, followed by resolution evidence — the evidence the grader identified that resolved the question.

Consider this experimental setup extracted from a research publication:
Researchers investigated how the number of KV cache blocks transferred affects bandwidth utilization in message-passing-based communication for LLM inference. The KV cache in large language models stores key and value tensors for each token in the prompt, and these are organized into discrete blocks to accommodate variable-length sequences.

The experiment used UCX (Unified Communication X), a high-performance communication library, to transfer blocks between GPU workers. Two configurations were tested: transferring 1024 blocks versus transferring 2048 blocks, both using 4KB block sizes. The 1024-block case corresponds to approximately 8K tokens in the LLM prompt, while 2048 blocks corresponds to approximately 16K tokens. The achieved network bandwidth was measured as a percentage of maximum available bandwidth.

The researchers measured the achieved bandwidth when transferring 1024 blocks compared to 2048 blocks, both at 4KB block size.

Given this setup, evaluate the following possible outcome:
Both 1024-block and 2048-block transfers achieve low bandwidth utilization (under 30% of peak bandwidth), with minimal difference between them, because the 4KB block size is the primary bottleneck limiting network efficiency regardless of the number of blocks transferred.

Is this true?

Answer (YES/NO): NO